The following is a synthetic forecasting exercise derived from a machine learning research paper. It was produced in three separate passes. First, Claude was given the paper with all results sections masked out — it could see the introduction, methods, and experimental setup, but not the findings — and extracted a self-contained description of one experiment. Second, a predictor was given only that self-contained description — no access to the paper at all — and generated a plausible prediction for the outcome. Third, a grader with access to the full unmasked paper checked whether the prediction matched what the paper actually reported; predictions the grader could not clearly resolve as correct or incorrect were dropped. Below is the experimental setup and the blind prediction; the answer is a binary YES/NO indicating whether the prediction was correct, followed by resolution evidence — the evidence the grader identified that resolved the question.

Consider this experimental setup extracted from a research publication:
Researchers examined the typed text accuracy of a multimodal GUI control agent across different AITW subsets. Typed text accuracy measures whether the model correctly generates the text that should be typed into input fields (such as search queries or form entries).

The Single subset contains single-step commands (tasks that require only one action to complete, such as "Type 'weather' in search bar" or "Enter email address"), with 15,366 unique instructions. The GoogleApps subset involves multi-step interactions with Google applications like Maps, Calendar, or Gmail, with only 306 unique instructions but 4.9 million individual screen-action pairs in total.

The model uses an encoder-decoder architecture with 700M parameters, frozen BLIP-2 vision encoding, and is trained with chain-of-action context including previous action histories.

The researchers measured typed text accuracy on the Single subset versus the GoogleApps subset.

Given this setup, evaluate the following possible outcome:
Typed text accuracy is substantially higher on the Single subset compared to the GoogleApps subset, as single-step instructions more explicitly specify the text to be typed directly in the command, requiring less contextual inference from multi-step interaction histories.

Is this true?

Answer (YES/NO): YES